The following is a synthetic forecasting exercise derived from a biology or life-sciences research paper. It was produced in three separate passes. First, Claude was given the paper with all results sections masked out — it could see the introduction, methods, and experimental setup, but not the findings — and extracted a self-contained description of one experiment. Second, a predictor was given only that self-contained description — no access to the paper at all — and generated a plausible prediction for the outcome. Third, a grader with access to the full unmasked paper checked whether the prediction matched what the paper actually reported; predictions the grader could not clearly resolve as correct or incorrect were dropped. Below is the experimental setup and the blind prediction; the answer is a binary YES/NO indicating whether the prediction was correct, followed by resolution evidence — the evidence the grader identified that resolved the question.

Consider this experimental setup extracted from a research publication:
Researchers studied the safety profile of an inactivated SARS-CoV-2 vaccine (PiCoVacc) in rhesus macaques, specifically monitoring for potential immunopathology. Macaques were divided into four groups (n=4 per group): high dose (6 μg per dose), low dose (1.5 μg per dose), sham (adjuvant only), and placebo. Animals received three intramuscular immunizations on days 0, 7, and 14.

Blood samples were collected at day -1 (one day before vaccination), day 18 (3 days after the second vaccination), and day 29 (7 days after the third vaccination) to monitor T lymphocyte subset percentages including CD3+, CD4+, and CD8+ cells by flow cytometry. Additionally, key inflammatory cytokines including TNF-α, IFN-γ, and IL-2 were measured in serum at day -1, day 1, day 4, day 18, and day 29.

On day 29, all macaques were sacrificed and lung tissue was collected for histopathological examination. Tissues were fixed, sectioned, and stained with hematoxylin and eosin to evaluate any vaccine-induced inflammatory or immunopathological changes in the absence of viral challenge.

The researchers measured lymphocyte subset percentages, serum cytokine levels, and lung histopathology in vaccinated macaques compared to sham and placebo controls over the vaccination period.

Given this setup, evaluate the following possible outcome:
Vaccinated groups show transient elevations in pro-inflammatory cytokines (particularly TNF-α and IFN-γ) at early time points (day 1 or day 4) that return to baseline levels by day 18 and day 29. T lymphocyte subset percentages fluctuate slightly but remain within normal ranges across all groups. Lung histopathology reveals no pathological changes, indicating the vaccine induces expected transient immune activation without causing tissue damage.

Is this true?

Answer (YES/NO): NO